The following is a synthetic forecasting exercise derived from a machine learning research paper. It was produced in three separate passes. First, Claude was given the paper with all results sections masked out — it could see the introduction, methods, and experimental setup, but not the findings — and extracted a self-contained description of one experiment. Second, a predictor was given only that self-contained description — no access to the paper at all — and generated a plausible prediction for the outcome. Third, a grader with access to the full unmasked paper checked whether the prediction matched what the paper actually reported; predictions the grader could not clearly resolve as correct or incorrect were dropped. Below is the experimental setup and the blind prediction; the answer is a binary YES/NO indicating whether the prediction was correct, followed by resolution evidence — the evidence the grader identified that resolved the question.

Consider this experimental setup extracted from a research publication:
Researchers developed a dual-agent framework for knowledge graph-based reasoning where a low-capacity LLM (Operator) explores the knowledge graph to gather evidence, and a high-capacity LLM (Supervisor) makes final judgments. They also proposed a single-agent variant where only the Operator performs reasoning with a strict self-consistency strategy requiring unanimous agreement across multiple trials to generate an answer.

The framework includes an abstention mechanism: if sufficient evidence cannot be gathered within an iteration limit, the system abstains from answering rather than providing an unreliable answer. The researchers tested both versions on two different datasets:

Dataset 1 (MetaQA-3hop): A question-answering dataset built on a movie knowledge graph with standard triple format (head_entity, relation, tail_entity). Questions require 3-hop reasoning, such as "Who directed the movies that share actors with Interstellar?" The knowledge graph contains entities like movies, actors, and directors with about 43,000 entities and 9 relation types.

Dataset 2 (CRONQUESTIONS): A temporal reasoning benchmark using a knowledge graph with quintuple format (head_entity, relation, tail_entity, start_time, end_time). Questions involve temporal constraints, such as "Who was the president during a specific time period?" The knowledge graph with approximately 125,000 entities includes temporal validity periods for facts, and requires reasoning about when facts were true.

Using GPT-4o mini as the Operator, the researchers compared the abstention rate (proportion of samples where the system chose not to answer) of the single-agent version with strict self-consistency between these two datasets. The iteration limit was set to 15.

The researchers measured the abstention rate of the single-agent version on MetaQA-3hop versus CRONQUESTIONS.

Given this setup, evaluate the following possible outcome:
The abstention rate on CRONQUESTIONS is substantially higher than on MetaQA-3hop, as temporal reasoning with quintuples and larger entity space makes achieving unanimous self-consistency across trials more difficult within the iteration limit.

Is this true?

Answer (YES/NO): YES